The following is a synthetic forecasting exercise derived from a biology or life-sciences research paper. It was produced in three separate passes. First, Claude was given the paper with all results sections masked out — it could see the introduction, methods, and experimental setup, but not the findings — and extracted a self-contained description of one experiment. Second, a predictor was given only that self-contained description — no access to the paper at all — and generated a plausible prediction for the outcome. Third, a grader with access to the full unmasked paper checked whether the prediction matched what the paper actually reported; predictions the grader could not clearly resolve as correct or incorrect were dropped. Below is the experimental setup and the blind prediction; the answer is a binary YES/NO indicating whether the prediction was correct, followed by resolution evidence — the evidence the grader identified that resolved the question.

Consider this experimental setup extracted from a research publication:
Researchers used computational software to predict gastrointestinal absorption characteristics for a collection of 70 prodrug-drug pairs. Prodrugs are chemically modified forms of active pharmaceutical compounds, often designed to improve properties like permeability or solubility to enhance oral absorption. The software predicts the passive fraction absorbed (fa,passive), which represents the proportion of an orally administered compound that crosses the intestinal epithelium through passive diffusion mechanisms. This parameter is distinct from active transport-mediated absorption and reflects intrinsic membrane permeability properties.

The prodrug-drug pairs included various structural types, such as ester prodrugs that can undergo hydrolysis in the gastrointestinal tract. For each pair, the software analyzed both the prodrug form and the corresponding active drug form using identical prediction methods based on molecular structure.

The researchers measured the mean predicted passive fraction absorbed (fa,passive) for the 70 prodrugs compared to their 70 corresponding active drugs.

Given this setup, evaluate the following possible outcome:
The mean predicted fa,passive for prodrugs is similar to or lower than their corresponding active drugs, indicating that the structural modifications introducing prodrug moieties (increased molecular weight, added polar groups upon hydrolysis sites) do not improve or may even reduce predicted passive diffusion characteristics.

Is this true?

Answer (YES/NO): YES